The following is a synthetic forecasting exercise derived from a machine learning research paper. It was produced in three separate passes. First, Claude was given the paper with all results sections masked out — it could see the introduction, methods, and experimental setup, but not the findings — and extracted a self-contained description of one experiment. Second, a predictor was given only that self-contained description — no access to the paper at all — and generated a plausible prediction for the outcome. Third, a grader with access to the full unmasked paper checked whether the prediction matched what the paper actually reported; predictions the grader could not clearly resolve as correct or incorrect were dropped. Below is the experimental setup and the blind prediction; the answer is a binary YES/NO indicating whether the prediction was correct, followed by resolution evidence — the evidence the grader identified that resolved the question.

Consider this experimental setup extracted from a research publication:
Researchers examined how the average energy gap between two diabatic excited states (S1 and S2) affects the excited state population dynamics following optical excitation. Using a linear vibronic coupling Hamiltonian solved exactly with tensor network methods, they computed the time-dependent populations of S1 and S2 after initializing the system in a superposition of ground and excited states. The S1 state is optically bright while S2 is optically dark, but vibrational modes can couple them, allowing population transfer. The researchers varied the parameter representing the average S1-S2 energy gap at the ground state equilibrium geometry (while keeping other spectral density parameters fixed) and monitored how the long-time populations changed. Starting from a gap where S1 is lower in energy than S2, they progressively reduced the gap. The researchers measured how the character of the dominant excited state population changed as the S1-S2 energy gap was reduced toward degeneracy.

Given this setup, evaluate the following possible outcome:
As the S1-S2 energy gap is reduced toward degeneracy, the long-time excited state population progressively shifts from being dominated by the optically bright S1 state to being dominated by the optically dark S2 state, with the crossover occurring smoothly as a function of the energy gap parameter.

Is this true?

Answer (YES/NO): YES